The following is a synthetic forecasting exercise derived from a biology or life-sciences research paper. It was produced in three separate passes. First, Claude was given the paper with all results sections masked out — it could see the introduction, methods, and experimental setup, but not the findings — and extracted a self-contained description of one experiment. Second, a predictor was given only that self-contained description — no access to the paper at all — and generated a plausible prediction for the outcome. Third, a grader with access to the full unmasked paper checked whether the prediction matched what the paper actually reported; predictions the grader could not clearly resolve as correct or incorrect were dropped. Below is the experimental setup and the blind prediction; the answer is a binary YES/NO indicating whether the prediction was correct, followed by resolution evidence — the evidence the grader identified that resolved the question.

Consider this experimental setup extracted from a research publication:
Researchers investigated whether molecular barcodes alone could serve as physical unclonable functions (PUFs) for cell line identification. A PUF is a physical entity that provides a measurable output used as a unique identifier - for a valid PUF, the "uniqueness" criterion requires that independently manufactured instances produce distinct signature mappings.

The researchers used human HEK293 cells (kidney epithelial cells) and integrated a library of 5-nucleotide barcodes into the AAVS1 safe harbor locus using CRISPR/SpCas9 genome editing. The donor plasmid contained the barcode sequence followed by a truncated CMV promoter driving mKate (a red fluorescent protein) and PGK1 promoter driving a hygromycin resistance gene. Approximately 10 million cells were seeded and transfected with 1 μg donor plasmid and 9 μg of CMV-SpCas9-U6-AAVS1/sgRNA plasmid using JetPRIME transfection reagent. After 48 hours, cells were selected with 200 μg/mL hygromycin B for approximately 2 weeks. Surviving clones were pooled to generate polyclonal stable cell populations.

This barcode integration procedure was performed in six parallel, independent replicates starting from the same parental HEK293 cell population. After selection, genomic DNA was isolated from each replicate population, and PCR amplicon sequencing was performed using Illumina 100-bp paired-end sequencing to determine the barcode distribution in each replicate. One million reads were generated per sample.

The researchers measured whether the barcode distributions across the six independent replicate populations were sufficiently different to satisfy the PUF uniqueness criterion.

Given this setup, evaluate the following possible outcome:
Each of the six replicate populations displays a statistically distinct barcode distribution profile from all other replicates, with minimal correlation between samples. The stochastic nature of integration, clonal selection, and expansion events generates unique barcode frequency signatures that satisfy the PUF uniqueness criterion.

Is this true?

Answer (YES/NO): NO